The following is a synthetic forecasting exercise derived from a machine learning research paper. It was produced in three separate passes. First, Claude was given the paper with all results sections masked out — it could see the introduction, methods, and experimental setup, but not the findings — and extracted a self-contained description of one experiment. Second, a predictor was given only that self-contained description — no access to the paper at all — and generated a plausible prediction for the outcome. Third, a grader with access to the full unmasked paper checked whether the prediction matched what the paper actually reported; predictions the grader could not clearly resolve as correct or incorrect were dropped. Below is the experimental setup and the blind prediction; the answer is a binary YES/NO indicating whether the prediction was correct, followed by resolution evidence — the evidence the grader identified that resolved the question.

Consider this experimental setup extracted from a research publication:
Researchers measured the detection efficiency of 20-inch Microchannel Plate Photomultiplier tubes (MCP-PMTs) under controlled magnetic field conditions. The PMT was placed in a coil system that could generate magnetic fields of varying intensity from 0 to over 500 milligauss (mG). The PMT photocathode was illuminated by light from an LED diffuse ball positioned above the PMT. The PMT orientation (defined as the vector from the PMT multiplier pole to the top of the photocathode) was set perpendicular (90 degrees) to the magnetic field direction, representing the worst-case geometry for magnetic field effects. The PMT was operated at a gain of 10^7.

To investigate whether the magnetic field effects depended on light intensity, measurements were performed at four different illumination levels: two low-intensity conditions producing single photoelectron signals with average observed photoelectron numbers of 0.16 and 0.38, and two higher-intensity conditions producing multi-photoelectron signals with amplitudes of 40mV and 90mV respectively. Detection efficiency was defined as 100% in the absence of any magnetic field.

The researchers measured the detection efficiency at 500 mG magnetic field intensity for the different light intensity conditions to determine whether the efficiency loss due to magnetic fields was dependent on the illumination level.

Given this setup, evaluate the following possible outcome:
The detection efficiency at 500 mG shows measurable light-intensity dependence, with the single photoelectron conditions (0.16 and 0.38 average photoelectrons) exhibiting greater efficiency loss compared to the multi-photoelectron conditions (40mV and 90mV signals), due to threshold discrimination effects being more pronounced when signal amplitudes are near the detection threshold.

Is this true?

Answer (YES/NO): NO